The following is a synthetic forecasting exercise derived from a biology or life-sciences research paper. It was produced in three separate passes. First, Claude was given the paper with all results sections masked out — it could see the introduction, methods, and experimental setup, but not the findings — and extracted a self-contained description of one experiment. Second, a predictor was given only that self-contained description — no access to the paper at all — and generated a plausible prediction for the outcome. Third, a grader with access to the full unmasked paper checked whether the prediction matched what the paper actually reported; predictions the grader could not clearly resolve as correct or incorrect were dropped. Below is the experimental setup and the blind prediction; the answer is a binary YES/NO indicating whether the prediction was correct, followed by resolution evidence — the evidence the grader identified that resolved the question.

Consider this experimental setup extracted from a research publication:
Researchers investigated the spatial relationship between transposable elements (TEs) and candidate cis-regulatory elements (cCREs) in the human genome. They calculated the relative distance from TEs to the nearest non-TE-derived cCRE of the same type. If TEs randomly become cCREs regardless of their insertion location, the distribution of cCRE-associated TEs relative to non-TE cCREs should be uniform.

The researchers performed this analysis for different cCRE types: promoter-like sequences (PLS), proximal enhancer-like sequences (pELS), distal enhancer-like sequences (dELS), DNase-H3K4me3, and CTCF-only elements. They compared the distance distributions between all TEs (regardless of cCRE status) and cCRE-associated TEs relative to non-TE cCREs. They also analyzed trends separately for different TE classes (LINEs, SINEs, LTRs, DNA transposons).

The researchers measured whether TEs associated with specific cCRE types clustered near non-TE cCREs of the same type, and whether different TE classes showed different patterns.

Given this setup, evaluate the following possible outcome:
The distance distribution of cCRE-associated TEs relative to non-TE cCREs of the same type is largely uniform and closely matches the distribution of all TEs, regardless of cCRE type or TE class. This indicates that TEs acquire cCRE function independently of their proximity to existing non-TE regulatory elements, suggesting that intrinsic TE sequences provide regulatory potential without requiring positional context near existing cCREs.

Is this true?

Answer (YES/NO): NO